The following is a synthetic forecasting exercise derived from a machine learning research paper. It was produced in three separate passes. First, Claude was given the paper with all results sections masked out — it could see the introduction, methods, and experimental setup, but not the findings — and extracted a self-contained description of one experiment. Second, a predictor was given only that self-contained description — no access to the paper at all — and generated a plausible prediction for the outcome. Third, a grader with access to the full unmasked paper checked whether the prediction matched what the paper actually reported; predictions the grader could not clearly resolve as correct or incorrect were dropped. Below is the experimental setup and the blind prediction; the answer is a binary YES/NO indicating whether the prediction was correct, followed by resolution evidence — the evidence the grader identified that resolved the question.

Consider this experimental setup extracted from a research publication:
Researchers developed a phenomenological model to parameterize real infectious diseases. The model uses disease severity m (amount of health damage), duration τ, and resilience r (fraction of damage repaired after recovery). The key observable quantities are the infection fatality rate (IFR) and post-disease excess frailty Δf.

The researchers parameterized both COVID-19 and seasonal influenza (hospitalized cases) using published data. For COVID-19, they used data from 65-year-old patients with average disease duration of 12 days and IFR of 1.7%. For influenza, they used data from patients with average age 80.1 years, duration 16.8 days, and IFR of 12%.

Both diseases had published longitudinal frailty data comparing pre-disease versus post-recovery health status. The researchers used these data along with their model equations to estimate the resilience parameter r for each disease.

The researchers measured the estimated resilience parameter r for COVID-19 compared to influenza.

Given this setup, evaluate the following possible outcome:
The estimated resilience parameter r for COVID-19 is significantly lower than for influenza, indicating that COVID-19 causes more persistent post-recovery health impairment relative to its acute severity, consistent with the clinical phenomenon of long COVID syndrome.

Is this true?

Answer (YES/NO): YES